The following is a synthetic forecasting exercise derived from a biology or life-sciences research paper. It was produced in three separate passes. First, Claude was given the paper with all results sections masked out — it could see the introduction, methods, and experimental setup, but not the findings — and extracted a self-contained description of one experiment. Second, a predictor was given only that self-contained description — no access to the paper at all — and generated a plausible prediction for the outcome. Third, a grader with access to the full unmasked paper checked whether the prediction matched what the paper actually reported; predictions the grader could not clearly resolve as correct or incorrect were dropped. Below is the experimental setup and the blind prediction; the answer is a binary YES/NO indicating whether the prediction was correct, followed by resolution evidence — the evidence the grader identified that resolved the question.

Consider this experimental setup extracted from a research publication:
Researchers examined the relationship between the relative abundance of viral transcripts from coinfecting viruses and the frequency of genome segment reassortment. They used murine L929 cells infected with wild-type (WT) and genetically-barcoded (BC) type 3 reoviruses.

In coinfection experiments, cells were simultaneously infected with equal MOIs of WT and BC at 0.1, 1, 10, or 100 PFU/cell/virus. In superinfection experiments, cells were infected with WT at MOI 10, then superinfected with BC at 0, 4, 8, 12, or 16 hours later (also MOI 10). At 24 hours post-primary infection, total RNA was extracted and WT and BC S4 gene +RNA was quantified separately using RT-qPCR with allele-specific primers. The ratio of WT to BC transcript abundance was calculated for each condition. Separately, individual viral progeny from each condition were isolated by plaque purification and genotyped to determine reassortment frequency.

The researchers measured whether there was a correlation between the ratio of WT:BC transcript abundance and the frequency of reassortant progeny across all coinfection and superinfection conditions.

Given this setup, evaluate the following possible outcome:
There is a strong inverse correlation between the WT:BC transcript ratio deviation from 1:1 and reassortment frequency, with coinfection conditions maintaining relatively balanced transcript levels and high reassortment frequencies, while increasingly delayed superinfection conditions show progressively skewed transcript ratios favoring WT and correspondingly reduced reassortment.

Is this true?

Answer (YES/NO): NO